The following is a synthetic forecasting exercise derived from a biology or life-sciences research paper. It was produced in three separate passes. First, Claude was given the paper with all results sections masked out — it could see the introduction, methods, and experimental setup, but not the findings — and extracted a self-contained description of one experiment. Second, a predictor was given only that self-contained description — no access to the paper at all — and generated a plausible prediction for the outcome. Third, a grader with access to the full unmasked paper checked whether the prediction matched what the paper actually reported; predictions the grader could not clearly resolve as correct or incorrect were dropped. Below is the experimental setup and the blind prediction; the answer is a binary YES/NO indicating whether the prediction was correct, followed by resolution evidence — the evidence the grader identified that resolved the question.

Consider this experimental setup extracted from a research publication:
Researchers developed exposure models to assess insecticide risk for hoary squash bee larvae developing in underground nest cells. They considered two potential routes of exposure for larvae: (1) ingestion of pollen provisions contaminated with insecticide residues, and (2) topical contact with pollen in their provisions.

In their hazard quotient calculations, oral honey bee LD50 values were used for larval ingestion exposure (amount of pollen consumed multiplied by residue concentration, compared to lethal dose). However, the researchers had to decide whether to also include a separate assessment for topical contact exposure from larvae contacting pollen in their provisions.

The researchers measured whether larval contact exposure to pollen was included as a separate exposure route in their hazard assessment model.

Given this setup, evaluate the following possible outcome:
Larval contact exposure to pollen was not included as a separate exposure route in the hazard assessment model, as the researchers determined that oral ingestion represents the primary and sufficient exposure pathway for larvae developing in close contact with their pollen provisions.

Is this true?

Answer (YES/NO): YES